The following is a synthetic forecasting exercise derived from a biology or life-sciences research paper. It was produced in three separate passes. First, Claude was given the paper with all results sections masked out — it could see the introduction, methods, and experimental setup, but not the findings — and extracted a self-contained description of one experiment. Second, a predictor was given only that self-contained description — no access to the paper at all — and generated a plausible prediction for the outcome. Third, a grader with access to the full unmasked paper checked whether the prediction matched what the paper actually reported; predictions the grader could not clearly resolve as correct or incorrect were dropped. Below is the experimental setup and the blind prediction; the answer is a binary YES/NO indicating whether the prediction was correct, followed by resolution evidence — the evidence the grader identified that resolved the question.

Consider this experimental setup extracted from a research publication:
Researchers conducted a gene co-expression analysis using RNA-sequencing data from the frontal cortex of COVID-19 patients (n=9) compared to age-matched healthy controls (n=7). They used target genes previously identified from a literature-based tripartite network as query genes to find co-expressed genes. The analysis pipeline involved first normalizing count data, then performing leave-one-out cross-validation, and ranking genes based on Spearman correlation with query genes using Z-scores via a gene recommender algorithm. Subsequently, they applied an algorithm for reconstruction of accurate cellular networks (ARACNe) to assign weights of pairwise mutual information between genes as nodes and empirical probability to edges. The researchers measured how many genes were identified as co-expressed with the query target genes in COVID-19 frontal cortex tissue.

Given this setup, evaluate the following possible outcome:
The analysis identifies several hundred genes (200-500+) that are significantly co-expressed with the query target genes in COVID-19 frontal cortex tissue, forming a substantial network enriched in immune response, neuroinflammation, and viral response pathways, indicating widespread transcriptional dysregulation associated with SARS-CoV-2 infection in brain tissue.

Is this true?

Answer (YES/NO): NO